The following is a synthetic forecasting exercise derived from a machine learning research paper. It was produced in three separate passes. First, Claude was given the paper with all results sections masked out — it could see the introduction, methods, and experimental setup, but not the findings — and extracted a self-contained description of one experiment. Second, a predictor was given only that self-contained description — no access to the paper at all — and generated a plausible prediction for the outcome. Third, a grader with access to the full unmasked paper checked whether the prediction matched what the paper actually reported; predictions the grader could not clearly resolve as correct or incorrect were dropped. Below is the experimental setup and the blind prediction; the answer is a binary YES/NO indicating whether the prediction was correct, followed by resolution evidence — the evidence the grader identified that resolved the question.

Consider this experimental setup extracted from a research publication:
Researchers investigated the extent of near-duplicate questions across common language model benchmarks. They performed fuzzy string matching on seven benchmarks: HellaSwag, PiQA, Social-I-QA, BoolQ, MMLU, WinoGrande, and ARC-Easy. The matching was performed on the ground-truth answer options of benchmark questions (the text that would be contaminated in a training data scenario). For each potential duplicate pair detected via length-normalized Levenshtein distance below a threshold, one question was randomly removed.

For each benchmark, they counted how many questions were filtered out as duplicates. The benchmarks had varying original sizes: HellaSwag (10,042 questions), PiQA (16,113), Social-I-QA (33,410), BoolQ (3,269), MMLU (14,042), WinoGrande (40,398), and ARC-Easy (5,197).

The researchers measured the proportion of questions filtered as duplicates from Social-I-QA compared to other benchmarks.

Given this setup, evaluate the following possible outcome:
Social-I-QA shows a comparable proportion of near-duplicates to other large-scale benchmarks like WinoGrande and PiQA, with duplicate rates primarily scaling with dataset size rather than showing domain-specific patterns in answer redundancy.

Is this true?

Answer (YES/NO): NO